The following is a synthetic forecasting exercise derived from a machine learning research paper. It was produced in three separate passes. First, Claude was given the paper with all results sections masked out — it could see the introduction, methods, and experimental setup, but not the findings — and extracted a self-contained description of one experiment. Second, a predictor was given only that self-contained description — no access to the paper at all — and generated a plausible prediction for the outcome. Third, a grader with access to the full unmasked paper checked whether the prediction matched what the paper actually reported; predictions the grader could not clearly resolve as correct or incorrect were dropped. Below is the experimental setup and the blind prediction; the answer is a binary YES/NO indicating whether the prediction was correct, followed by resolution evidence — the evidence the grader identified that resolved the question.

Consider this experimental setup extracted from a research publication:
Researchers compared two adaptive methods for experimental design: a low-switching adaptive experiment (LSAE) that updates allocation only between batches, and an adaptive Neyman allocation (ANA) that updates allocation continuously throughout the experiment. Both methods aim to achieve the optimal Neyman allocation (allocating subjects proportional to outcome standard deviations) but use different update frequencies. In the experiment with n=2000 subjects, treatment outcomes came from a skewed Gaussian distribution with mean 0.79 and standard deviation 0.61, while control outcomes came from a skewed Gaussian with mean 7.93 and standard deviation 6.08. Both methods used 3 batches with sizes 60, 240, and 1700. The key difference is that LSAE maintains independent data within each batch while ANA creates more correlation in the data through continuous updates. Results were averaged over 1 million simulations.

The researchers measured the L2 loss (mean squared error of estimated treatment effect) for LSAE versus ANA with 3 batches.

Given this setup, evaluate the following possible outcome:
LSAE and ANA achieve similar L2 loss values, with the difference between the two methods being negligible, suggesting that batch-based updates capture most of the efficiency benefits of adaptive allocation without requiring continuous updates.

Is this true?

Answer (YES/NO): YES